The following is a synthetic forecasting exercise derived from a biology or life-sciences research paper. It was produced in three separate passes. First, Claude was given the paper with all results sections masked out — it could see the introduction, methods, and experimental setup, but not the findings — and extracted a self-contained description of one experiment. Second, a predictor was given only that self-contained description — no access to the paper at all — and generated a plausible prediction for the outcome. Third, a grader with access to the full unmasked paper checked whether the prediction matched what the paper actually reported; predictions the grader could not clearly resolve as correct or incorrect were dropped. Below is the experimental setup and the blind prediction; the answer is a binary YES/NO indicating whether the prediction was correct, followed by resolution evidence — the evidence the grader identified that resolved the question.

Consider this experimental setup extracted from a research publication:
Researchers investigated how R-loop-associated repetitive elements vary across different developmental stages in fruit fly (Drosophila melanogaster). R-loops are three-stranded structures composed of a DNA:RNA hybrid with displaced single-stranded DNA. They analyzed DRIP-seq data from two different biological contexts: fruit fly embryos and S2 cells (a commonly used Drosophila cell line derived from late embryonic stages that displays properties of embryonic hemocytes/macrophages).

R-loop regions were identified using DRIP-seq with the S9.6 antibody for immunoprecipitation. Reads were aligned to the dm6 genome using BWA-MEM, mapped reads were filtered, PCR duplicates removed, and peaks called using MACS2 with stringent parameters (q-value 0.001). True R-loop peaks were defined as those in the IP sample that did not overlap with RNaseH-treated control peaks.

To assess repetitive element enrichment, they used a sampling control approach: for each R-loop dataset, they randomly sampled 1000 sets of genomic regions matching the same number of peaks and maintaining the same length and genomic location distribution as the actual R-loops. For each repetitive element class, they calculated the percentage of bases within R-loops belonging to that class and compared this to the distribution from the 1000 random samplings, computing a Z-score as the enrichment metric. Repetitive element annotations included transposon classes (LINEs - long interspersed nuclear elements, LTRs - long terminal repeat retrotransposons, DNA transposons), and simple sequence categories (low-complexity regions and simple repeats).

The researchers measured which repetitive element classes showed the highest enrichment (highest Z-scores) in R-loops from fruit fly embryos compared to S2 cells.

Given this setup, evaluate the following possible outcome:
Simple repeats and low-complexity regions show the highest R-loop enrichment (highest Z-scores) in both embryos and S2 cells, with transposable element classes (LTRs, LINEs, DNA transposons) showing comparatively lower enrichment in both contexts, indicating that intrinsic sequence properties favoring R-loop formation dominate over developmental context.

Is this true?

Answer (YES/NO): NO